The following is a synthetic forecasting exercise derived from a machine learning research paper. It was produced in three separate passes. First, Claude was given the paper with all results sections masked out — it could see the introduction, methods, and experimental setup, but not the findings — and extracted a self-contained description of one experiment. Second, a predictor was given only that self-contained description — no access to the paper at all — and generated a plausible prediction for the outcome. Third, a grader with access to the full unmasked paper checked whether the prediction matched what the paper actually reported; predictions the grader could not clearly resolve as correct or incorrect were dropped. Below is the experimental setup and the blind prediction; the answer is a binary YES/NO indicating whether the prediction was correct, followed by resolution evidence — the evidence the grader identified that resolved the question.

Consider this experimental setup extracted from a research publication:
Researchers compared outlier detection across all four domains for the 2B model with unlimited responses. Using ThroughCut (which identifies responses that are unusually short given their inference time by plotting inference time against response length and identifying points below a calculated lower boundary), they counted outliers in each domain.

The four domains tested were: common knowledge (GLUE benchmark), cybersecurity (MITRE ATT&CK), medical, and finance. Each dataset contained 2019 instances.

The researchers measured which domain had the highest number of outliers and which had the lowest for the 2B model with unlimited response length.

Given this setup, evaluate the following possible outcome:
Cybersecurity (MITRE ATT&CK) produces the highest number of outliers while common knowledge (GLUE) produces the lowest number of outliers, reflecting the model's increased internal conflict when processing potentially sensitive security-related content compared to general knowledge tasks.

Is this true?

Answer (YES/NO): NO